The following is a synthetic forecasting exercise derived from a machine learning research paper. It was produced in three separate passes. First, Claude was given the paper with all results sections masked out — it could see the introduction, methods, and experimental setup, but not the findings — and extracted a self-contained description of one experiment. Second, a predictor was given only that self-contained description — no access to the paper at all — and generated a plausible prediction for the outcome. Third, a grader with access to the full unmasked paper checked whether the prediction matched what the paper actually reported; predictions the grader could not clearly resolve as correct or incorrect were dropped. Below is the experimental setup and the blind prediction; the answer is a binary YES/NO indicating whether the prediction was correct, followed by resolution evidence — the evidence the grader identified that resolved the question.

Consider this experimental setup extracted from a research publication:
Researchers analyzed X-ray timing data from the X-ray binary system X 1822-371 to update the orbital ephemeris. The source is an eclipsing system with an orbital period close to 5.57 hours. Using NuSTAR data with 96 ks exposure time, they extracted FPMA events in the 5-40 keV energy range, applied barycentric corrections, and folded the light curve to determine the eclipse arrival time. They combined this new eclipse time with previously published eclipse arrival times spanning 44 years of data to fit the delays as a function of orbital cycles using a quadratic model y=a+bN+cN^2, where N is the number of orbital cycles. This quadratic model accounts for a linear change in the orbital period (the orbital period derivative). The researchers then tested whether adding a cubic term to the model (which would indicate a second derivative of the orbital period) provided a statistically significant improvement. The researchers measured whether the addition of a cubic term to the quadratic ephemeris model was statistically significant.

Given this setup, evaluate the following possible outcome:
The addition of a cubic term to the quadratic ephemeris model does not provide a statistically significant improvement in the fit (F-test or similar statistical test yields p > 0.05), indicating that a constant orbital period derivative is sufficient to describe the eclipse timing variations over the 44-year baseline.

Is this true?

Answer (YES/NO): YES